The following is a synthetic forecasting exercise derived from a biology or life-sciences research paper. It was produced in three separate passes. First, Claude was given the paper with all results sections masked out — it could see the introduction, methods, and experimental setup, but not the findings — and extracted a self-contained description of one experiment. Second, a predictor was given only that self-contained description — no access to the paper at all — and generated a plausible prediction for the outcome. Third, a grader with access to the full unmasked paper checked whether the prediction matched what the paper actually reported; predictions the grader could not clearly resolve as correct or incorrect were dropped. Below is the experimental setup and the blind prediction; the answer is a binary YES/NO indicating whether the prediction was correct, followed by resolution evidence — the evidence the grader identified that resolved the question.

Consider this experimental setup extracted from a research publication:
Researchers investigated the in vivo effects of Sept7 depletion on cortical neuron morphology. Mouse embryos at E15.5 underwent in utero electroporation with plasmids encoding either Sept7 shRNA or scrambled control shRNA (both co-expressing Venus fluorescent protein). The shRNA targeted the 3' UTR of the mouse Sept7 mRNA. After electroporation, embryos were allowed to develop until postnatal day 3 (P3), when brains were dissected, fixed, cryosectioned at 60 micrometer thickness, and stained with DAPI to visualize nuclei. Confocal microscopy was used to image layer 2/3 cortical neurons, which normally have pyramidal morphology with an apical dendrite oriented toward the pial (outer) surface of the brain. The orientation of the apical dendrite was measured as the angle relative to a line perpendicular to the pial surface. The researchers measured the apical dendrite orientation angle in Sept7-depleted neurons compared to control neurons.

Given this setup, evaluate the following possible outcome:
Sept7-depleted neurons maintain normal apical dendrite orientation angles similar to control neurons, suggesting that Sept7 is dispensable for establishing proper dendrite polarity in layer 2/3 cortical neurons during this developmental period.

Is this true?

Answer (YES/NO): NO